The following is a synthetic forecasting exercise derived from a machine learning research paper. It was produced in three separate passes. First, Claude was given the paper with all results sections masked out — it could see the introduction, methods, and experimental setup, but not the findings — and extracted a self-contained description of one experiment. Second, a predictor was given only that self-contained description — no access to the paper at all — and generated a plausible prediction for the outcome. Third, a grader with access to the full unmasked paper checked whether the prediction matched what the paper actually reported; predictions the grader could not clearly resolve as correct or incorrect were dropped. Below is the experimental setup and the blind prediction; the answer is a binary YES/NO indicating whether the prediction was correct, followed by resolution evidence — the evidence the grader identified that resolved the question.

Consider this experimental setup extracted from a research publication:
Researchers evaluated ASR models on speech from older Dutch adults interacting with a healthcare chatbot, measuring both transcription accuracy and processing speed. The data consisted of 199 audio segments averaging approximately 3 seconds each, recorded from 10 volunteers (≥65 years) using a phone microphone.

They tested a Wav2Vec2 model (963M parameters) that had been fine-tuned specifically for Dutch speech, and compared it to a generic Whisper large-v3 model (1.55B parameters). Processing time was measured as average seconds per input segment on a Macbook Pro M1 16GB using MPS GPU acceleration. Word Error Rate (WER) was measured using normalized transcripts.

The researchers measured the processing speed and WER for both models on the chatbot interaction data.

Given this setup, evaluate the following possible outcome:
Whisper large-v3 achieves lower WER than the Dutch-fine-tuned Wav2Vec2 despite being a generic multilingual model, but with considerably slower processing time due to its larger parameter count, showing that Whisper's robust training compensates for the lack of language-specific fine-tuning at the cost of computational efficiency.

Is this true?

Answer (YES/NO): YES